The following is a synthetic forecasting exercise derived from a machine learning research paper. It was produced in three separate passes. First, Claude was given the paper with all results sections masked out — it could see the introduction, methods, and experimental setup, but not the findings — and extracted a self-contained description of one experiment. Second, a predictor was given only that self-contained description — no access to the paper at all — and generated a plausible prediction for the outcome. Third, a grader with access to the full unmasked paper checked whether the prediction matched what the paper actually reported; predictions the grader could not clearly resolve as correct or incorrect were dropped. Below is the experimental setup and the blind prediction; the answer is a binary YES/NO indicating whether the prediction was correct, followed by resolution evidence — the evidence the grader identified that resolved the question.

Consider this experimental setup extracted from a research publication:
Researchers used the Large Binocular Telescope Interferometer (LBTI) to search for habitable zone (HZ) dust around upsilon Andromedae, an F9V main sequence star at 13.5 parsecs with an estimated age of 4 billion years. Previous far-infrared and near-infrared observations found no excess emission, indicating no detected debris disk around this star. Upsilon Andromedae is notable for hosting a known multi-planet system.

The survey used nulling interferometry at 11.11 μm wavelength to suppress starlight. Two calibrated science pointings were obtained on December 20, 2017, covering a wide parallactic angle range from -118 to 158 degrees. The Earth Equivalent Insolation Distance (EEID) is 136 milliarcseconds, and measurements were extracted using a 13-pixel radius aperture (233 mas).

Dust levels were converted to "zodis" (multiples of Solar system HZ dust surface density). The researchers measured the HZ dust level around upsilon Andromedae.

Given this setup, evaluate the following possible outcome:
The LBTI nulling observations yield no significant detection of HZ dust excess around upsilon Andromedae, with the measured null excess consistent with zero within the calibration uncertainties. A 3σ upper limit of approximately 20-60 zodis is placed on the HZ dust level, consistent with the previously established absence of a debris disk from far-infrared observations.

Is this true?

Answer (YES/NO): NO